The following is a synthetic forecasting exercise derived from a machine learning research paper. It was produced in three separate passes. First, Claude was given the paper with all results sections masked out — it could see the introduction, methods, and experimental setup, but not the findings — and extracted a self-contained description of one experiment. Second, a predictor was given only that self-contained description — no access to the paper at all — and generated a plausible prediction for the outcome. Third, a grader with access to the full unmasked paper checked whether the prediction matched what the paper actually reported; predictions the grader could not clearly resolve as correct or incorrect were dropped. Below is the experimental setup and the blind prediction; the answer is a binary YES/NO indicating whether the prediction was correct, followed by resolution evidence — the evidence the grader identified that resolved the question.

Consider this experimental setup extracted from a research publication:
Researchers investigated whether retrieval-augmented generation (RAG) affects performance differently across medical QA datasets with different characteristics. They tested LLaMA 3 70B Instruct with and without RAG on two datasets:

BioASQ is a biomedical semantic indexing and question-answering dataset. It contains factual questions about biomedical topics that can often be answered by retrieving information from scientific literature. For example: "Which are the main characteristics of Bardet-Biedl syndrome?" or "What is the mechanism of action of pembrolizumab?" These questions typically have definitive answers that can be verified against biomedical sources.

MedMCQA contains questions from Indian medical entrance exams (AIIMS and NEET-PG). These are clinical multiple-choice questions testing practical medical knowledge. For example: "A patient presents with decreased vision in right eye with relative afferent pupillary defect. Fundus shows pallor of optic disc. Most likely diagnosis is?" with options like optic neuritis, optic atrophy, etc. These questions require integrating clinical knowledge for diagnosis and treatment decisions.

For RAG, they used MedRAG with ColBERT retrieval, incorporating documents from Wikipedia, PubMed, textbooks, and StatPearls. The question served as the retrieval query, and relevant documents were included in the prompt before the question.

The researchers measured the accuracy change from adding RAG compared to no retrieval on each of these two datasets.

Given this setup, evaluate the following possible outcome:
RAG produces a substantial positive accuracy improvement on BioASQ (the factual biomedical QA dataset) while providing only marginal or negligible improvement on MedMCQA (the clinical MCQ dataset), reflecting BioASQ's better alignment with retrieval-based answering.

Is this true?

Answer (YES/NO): NO